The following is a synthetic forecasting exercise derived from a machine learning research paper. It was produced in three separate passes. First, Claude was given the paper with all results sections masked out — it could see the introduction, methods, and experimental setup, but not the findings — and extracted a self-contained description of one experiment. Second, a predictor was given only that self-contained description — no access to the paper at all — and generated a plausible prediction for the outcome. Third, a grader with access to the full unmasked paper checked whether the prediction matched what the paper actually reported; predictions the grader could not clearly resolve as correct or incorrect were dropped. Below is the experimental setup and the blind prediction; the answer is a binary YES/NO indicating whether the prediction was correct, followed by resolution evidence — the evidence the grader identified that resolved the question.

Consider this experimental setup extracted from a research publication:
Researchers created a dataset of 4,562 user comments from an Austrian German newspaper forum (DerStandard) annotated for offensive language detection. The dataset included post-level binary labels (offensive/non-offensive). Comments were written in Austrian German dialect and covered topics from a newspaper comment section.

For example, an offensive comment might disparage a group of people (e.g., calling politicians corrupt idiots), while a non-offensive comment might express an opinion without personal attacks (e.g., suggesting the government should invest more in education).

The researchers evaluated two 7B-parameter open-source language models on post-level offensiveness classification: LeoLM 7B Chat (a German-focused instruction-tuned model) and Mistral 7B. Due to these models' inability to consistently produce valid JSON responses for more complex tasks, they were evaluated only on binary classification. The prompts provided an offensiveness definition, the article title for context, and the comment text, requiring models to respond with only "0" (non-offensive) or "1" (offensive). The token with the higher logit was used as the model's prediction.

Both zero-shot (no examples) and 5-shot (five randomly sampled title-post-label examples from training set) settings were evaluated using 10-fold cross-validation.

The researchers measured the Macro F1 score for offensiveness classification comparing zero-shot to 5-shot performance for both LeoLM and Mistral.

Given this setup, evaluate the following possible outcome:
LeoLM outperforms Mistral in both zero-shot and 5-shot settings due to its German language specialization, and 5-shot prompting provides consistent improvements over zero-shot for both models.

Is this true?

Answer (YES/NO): NO